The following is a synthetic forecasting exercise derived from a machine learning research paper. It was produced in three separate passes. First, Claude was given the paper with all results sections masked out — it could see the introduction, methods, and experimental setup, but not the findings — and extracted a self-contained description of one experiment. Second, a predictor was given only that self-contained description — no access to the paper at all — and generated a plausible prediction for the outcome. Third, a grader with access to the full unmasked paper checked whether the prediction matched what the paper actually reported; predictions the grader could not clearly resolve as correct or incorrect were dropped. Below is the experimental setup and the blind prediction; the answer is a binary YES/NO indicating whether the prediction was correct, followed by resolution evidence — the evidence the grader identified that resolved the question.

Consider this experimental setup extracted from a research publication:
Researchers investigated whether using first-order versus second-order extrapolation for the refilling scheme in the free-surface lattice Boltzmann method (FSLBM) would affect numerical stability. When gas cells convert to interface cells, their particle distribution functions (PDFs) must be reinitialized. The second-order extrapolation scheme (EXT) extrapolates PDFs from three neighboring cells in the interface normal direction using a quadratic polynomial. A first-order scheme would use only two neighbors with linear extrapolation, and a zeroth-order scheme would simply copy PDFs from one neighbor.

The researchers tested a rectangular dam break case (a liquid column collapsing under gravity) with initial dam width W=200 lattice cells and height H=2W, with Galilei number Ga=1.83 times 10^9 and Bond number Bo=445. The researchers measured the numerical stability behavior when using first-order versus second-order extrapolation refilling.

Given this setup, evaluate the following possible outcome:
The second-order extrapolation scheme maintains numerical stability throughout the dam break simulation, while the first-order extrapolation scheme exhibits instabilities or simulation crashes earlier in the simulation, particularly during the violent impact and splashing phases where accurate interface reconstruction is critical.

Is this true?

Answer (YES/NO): NO